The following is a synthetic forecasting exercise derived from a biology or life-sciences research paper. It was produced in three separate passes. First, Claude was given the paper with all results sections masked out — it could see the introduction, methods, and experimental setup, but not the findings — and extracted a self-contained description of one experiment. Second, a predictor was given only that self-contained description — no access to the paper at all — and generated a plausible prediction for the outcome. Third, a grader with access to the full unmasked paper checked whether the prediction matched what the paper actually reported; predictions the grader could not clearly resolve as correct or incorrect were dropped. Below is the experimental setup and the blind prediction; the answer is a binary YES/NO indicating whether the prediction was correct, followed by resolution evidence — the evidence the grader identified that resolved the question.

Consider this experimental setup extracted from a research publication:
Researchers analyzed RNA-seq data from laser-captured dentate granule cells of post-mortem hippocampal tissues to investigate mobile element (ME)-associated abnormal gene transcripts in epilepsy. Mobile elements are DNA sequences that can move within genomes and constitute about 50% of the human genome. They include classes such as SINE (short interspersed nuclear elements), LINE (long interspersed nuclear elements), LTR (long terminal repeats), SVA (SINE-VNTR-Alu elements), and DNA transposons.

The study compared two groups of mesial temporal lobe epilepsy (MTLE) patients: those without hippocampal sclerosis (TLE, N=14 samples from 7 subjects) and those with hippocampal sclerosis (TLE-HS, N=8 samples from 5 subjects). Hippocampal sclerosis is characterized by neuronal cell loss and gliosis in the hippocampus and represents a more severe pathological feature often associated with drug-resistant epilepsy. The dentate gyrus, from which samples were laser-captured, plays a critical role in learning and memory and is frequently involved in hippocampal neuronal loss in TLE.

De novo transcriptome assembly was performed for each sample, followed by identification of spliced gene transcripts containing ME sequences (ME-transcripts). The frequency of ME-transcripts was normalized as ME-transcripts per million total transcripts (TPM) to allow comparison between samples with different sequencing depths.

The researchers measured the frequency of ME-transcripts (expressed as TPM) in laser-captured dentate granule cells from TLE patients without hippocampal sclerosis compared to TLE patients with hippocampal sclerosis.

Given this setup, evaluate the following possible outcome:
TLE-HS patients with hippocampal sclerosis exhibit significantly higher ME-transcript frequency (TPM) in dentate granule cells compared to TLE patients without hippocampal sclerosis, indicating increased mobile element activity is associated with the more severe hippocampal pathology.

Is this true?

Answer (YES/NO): YES